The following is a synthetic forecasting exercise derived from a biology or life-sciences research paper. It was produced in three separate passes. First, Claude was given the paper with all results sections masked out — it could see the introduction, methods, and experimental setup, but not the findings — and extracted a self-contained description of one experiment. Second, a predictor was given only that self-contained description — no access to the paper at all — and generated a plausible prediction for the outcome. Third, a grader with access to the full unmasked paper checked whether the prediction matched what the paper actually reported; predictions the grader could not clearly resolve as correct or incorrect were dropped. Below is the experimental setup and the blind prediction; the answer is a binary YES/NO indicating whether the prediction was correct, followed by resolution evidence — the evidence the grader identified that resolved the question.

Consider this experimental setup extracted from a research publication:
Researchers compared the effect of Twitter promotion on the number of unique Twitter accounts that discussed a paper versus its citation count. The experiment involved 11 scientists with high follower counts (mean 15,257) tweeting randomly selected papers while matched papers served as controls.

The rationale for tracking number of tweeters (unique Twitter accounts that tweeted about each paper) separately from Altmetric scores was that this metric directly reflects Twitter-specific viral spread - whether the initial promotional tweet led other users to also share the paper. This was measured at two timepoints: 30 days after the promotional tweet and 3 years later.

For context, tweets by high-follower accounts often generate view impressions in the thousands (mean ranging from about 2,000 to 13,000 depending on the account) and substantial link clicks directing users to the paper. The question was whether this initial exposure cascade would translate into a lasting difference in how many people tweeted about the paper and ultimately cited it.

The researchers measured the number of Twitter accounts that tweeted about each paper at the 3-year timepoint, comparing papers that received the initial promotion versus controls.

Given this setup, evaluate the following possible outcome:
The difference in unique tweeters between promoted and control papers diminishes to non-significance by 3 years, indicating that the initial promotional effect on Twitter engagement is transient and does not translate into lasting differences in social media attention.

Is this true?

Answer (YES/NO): NO